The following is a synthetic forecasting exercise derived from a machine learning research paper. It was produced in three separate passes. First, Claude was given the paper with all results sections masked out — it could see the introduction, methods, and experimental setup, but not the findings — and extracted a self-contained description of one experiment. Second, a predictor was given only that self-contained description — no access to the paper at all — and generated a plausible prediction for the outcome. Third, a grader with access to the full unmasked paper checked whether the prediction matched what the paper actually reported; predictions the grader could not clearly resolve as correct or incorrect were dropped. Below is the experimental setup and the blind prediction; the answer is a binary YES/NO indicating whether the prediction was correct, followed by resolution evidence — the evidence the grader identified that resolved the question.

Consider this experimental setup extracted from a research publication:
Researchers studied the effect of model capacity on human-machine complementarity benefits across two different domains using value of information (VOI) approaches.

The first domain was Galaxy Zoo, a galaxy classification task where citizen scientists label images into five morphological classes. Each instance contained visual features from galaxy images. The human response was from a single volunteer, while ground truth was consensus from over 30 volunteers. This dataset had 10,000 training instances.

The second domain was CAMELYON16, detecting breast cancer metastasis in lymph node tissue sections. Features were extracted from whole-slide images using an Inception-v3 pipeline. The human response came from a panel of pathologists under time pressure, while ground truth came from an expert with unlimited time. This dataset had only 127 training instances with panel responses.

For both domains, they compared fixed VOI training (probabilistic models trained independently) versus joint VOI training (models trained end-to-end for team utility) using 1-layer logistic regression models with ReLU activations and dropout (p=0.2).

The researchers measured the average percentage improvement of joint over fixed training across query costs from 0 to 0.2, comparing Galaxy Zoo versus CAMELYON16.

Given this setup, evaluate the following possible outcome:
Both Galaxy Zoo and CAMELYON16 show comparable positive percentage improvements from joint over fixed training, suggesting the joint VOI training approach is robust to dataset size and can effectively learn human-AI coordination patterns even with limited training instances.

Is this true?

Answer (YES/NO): NO